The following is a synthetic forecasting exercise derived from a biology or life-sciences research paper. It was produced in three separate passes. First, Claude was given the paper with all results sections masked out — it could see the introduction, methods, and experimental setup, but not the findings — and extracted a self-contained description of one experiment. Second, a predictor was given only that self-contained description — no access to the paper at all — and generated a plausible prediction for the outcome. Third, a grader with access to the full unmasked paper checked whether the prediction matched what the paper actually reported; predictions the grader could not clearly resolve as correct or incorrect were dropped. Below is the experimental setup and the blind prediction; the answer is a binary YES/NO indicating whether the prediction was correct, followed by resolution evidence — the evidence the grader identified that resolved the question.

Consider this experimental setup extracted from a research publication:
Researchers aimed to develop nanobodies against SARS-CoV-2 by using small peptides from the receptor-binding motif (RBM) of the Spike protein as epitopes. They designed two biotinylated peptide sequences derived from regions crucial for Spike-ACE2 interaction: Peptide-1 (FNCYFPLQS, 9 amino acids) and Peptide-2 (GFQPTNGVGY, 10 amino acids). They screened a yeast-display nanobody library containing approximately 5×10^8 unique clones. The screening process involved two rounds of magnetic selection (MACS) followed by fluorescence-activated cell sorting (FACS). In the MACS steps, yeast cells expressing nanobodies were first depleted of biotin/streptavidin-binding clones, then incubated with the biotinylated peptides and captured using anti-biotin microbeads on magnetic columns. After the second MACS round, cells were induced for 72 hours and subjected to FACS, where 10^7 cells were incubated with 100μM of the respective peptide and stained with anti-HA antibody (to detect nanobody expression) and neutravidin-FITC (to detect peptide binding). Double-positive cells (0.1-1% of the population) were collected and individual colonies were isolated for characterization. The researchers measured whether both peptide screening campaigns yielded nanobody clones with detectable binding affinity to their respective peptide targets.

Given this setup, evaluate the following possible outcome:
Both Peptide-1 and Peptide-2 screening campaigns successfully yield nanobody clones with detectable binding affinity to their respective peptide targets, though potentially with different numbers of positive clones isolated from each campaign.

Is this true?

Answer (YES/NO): NO